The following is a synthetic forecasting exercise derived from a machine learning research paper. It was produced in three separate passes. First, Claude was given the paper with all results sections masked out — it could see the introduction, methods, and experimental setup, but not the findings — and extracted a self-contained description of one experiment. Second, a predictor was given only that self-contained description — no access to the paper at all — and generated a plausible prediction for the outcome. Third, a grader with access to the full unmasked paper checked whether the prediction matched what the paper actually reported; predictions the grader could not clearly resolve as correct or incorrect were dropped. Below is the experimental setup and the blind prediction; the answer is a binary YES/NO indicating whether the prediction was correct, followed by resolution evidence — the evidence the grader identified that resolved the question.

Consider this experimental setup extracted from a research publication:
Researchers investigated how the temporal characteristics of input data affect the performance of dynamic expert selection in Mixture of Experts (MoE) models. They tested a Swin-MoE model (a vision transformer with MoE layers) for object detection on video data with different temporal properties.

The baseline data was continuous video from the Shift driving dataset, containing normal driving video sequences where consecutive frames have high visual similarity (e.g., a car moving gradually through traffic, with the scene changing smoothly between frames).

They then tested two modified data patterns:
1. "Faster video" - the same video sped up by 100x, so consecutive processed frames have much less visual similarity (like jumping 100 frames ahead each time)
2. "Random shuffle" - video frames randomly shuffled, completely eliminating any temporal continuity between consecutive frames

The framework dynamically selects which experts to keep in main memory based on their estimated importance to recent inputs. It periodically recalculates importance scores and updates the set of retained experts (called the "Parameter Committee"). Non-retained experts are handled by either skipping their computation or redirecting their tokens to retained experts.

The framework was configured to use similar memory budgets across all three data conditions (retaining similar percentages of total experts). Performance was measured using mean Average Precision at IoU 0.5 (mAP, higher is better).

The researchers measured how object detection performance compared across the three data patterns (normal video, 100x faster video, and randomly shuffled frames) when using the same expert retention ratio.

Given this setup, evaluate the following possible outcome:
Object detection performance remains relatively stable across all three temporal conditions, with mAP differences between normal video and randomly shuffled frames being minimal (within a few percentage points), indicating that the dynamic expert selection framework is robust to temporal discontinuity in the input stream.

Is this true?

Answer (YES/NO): NO